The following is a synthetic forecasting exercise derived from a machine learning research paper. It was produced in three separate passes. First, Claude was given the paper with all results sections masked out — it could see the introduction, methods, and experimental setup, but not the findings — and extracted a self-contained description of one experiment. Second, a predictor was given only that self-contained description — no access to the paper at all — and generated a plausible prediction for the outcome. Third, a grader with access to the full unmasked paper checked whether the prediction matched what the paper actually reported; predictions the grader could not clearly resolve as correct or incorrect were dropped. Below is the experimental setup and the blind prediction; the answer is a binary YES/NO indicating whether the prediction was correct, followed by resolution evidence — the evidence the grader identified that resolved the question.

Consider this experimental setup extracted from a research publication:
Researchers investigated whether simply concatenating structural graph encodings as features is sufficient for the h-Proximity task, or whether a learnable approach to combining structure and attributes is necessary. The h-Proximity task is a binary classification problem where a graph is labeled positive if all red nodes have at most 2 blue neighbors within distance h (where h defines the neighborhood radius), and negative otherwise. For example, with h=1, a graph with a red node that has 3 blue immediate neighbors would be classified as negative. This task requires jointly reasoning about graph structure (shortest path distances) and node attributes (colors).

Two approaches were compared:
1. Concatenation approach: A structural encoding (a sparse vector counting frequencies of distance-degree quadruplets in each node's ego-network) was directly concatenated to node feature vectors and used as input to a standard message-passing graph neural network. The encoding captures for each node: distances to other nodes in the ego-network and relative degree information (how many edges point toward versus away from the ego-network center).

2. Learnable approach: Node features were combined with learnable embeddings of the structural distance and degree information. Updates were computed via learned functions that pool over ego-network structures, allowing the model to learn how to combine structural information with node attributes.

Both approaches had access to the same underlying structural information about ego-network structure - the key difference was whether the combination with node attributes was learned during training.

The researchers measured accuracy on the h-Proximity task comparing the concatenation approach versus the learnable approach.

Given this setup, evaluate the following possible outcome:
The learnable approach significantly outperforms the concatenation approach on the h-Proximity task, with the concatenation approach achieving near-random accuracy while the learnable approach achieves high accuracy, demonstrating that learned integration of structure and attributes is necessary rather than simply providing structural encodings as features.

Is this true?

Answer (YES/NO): YES